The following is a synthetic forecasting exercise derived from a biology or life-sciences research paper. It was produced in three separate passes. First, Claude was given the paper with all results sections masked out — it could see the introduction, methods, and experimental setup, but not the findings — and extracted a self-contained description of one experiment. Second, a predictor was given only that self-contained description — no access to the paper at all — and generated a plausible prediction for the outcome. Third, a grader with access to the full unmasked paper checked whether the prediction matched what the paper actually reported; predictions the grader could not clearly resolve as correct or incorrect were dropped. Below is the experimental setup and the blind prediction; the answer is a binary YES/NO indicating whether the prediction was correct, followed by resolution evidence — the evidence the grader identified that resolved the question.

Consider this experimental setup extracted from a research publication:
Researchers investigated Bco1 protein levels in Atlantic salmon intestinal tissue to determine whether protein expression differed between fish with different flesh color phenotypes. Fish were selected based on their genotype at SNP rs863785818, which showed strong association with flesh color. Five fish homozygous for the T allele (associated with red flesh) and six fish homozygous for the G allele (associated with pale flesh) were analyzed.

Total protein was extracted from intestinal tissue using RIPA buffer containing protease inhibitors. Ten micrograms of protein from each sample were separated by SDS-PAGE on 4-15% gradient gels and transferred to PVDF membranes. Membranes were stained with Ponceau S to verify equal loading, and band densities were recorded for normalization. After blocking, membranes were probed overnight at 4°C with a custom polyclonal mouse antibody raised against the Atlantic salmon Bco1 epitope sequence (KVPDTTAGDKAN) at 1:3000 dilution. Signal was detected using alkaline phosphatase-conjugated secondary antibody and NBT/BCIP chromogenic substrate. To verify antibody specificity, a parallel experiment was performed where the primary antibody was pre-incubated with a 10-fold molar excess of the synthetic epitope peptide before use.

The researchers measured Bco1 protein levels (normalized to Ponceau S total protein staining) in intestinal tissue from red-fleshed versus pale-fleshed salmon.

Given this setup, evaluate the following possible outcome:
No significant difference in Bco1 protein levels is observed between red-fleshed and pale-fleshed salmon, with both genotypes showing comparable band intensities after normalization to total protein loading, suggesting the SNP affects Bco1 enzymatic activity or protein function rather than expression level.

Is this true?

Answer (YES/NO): NO